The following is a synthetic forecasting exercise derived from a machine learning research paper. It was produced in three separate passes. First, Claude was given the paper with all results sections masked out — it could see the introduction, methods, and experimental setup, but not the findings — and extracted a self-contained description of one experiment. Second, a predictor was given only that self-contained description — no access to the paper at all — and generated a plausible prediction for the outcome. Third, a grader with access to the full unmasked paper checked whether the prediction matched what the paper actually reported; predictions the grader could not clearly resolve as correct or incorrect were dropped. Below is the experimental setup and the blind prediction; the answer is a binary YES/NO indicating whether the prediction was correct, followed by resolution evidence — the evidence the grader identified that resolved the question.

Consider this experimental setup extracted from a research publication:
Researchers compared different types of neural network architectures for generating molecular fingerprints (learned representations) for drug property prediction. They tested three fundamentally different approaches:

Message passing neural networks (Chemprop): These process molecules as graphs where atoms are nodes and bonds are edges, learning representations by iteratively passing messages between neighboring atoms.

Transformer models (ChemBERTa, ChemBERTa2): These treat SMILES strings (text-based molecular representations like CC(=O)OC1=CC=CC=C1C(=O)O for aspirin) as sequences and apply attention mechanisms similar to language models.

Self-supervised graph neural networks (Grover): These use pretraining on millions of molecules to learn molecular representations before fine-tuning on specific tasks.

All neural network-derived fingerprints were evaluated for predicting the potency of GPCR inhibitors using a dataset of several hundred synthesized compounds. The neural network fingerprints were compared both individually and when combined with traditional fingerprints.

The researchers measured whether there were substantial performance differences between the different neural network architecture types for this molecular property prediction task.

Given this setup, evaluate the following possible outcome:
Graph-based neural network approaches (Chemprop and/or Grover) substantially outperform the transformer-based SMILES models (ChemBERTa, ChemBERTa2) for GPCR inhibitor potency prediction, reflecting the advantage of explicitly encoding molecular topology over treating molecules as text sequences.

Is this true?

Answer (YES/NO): NO